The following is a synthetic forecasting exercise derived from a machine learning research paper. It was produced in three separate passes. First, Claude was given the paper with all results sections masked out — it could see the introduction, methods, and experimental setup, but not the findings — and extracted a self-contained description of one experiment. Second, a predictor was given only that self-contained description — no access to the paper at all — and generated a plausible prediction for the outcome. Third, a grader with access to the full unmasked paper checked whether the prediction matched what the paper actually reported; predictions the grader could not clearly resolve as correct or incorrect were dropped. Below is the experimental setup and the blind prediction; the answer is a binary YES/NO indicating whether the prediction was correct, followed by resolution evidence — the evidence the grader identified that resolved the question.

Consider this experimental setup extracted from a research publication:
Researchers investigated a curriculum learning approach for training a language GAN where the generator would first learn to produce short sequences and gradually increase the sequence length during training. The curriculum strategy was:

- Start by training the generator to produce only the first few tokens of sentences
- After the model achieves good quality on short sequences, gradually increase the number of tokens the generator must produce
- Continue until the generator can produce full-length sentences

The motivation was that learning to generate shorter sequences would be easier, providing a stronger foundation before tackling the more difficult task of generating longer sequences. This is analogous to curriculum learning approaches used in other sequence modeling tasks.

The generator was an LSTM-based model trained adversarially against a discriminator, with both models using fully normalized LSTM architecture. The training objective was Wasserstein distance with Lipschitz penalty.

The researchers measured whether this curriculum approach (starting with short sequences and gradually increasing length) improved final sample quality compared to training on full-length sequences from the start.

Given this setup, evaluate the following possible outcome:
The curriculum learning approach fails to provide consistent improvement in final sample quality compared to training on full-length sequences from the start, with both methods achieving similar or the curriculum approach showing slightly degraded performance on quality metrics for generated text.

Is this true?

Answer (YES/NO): YES